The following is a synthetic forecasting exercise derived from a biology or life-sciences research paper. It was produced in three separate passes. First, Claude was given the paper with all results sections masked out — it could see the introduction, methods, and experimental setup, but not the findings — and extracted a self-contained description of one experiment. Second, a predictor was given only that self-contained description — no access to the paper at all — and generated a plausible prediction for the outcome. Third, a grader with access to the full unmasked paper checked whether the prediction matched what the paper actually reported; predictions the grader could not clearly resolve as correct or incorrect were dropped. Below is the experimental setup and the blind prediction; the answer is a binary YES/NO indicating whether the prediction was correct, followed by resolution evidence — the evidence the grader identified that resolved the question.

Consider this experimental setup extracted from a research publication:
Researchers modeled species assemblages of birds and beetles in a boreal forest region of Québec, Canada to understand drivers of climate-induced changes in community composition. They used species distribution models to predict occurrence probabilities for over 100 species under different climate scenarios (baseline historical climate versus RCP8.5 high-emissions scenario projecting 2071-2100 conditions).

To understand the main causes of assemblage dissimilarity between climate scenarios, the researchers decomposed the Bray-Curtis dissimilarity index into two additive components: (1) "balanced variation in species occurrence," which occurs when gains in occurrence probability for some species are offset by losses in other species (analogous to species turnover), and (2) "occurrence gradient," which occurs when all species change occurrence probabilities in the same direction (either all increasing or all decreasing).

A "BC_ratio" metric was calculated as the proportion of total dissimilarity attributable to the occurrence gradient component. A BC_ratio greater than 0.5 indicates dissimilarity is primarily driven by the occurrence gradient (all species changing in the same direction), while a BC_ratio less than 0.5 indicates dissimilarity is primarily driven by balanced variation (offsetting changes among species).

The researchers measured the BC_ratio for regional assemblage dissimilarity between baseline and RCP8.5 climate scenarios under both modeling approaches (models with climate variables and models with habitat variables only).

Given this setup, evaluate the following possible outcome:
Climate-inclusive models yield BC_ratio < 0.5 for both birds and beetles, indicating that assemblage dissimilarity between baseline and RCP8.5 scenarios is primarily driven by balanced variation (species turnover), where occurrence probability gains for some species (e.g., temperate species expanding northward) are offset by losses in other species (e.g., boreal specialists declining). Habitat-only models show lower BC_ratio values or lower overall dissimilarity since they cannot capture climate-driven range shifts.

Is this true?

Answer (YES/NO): YES